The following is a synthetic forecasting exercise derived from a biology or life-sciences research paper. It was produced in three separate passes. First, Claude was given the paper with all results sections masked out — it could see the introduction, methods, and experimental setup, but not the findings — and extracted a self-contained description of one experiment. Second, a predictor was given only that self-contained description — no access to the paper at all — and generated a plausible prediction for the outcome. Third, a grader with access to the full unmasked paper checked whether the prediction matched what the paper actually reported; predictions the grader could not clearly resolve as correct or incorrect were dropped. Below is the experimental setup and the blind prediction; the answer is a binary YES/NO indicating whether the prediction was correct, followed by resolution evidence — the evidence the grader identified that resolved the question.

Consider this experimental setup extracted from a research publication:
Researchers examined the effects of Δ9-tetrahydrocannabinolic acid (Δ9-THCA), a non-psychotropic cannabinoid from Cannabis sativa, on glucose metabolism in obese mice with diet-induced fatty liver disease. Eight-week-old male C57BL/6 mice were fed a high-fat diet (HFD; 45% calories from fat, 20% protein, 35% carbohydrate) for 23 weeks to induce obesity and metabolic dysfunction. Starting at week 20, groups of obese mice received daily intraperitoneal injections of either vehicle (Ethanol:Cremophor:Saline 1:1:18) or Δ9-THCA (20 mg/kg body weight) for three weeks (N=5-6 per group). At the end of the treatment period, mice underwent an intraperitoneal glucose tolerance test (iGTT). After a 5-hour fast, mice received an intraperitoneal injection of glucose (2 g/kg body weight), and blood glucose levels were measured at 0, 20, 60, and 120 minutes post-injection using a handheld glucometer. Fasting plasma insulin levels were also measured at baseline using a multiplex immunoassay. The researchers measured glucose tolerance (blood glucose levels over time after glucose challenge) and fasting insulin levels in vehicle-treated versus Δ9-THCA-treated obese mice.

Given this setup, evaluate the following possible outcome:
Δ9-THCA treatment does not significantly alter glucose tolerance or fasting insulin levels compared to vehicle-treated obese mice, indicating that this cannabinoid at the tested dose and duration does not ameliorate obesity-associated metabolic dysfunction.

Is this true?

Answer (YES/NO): NO